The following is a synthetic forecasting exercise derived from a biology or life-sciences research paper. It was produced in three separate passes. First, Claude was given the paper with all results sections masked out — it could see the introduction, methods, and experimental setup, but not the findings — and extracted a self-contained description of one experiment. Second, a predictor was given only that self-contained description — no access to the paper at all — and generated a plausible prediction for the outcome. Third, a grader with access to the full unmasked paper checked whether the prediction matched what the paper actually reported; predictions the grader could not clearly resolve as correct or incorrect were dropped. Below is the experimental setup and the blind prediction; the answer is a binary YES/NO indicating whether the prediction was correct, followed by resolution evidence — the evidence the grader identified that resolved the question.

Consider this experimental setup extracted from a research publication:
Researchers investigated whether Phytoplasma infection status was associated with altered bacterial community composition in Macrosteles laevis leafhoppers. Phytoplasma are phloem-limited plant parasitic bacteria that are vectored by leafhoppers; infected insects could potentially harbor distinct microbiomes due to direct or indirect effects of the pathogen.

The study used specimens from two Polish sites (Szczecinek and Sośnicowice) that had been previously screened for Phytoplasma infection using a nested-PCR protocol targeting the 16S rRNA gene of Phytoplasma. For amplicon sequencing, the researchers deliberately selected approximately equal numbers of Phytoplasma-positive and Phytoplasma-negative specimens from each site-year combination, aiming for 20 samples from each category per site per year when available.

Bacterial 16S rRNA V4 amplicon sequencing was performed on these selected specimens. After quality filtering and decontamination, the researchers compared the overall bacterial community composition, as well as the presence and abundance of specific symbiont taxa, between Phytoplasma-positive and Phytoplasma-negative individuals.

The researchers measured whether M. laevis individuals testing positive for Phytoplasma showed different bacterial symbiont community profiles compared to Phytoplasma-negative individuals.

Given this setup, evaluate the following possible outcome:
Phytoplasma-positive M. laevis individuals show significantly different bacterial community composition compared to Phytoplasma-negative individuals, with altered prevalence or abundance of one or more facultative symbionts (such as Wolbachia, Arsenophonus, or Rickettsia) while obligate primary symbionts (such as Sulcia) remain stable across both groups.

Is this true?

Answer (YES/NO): NO